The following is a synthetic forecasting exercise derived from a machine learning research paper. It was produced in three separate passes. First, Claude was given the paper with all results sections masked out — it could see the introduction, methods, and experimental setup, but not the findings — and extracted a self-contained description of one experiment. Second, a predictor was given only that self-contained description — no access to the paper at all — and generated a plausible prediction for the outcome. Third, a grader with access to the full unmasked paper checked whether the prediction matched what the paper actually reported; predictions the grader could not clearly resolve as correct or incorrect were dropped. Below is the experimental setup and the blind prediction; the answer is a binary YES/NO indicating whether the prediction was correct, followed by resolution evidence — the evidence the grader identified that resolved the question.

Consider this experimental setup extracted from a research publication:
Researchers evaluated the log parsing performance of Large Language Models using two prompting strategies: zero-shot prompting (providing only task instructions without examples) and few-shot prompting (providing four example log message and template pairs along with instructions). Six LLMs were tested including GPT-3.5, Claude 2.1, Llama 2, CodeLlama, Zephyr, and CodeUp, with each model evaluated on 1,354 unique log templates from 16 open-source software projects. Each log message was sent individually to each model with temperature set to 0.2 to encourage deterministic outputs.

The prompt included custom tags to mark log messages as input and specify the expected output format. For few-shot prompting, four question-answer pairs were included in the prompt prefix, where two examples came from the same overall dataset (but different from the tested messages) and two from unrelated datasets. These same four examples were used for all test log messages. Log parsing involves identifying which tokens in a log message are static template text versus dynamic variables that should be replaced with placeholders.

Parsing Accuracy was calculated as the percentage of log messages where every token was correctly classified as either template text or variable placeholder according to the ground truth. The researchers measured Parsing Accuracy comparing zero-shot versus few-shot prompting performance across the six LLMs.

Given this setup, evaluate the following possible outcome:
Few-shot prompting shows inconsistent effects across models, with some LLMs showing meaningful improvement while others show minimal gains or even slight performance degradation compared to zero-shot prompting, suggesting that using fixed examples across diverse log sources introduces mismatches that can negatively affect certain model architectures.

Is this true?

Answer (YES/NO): NO